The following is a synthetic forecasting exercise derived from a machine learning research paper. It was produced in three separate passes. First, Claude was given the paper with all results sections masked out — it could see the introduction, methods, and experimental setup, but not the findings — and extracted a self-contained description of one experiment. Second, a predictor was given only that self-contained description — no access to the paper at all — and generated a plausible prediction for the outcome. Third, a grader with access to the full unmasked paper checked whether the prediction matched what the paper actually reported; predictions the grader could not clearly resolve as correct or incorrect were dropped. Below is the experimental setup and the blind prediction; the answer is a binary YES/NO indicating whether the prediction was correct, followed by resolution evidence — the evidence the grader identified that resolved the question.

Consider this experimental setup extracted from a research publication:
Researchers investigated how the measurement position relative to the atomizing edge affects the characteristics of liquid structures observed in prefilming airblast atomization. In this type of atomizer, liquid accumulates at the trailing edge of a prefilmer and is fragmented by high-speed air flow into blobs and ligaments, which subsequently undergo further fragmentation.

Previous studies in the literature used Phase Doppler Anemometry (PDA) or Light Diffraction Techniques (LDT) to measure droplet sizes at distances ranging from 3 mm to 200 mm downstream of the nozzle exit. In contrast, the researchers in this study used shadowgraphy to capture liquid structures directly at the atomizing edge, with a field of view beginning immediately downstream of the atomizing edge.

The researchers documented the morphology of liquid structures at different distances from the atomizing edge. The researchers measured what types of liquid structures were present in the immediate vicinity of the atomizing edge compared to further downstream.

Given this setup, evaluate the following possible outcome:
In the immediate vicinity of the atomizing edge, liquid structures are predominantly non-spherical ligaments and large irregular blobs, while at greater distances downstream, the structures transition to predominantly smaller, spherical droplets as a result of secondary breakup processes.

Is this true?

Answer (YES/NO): YES